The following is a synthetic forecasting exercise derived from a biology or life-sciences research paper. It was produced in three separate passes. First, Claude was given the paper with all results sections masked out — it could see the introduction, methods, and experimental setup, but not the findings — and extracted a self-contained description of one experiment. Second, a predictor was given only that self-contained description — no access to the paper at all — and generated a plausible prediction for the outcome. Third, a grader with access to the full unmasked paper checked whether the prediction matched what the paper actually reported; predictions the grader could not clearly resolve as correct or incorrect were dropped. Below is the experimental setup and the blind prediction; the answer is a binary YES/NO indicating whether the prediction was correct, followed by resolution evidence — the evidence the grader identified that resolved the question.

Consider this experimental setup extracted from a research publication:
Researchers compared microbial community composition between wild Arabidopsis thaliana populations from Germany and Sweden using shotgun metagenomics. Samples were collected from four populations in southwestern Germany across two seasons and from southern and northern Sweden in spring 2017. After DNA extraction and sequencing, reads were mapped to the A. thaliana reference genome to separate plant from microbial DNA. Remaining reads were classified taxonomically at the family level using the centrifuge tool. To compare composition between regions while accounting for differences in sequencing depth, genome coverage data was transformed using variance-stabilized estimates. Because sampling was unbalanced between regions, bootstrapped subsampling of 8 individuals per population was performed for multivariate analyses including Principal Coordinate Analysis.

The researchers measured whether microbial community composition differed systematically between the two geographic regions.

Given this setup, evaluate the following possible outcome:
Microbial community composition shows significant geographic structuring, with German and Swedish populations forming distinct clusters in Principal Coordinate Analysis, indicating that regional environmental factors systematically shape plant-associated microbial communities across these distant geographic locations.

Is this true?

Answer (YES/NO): YES